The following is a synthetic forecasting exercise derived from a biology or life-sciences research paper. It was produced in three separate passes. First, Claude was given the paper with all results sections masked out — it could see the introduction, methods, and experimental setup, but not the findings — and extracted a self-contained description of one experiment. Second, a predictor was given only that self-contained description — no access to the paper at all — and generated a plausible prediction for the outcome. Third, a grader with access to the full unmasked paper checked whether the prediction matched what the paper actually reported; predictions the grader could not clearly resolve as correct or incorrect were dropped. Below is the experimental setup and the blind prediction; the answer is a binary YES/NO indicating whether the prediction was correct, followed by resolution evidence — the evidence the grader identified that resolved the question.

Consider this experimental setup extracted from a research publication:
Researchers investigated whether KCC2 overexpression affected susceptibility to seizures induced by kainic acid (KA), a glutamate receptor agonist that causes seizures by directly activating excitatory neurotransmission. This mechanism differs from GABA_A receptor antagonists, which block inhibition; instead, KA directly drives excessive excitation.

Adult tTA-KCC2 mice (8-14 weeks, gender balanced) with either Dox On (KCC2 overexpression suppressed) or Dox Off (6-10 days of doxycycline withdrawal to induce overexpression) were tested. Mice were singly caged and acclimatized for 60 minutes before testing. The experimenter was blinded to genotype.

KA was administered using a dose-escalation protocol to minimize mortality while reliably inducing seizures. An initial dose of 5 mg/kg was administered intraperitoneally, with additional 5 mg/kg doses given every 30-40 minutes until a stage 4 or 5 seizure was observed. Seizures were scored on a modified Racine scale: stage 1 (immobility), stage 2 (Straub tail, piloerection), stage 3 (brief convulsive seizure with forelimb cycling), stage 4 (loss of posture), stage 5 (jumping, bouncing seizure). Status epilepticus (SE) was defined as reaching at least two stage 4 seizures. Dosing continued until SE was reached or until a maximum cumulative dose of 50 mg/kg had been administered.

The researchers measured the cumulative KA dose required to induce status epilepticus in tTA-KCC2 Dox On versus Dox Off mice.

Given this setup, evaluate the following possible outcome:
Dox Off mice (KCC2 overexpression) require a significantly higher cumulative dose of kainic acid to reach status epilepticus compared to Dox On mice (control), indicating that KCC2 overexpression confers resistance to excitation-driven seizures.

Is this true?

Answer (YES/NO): YES